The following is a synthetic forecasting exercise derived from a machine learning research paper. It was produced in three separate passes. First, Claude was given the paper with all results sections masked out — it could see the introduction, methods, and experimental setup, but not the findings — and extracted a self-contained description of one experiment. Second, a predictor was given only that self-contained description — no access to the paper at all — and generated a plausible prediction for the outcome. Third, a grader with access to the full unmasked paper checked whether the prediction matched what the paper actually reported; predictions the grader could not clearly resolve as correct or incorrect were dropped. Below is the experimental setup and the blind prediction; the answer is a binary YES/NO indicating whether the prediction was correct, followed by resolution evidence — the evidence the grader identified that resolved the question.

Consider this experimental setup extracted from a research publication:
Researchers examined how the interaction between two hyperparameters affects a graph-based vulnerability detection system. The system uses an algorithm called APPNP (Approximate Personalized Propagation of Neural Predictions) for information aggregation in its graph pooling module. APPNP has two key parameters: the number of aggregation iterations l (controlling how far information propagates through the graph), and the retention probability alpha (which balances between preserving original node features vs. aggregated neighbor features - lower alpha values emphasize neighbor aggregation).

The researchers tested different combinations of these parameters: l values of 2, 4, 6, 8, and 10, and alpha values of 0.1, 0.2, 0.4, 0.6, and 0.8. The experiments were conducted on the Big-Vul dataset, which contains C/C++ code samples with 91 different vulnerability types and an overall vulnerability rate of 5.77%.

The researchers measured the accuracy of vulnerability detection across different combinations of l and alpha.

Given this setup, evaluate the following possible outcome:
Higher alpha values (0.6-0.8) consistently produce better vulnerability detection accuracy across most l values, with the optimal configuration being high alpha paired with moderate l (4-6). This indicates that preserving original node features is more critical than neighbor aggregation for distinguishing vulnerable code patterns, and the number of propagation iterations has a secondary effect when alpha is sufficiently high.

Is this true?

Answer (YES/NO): NO